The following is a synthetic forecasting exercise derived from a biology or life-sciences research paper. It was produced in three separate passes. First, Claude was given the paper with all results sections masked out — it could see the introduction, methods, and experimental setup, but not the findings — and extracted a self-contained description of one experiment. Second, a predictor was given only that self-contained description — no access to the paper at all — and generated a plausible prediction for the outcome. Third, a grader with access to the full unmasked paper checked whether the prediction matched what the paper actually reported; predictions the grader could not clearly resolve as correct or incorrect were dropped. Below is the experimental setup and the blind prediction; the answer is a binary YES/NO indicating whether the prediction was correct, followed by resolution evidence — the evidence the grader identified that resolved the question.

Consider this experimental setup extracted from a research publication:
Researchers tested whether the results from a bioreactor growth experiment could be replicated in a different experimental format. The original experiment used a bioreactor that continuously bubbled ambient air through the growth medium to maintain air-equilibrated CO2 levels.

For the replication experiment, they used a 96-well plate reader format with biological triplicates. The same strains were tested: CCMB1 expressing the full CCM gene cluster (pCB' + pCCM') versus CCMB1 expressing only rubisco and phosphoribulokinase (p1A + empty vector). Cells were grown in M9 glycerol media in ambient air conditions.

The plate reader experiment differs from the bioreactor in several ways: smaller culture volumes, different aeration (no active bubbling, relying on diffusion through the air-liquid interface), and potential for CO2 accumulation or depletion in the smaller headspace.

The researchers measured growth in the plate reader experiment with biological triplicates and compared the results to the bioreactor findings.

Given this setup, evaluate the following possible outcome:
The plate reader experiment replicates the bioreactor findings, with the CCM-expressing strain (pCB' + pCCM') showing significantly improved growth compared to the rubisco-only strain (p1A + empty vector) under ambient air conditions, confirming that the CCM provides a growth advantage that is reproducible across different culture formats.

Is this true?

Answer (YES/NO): YES